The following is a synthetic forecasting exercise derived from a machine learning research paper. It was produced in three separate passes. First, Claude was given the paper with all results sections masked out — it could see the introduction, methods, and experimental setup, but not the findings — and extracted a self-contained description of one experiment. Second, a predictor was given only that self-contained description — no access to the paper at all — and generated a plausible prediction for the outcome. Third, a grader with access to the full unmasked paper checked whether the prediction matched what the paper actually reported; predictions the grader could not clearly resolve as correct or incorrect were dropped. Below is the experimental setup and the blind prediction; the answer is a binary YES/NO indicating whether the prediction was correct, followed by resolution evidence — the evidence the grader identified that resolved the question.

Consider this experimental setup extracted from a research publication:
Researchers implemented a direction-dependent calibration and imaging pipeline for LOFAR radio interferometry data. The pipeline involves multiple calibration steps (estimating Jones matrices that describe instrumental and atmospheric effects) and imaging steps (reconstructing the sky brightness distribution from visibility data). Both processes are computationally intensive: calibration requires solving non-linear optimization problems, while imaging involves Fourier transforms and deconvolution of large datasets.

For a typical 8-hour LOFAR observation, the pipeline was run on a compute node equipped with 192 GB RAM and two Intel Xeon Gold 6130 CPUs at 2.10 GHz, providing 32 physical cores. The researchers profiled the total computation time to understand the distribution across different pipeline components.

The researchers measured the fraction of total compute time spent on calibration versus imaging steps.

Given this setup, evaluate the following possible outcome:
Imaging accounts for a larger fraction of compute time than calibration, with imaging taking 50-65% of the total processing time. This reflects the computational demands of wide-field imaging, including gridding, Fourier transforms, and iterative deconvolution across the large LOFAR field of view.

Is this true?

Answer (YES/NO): NO